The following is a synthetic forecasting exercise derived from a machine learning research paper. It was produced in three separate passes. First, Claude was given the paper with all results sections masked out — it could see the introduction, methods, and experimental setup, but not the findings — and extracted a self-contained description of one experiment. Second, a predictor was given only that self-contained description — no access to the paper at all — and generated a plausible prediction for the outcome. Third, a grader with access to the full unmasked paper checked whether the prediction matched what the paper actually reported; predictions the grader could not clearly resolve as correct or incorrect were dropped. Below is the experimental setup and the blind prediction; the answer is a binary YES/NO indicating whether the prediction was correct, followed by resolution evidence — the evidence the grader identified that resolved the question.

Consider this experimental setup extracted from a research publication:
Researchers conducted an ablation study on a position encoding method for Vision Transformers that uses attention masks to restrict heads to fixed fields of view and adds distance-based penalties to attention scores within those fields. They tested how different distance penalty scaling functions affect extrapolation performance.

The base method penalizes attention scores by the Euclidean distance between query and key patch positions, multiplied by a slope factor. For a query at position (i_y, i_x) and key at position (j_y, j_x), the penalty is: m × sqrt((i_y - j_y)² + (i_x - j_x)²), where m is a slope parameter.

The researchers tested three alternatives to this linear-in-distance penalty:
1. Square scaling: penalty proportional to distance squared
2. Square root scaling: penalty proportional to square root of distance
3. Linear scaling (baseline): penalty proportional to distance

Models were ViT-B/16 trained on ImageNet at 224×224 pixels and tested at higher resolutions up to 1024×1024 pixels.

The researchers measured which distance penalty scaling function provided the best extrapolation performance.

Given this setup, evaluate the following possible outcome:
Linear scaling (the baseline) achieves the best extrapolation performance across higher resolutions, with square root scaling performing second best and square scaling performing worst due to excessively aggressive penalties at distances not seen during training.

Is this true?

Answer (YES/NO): NO